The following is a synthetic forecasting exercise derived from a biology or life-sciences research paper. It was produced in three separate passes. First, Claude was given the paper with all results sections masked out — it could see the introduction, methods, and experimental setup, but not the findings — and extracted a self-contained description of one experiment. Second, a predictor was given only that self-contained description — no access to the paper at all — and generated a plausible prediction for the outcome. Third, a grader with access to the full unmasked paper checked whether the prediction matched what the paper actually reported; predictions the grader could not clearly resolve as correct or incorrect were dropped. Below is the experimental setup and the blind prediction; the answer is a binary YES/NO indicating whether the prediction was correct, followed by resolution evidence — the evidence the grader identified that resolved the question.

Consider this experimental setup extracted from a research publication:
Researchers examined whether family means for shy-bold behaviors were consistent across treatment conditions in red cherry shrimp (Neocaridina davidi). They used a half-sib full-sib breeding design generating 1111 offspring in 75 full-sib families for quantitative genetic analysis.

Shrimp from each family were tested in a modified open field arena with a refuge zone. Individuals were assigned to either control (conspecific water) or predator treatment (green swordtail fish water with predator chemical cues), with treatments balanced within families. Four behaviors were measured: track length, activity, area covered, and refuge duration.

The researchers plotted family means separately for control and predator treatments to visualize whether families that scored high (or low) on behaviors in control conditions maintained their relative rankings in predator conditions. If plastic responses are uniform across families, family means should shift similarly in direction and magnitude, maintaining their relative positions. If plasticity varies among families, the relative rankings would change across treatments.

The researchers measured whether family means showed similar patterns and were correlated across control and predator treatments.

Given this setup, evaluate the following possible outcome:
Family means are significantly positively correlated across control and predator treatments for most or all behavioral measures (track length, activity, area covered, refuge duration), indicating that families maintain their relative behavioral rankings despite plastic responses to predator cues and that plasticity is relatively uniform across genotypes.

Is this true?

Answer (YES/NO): YES